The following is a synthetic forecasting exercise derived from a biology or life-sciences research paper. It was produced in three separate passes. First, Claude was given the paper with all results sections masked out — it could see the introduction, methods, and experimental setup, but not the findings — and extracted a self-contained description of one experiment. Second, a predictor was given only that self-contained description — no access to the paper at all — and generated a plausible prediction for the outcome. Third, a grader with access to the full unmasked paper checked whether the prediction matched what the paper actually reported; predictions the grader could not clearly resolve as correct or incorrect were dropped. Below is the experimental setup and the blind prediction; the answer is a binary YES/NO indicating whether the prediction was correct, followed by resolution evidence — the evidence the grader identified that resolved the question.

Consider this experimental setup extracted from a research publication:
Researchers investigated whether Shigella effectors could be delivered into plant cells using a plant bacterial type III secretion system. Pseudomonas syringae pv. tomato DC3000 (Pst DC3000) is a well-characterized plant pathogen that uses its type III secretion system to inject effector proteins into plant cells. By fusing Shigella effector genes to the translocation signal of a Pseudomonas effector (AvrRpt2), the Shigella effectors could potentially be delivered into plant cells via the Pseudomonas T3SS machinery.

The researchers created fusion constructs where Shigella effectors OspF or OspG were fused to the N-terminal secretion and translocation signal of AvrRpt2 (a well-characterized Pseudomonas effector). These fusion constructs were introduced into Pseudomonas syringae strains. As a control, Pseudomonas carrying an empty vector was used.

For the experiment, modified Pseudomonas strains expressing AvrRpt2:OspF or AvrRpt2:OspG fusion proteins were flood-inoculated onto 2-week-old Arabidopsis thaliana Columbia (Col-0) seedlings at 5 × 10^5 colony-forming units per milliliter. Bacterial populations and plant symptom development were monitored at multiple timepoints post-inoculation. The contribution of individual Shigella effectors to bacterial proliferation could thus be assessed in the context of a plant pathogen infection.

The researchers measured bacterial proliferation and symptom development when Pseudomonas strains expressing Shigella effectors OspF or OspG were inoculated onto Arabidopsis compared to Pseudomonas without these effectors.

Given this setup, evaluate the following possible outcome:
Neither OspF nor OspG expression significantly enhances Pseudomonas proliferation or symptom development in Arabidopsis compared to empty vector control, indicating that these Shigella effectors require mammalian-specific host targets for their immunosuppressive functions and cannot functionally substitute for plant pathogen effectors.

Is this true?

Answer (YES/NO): NO